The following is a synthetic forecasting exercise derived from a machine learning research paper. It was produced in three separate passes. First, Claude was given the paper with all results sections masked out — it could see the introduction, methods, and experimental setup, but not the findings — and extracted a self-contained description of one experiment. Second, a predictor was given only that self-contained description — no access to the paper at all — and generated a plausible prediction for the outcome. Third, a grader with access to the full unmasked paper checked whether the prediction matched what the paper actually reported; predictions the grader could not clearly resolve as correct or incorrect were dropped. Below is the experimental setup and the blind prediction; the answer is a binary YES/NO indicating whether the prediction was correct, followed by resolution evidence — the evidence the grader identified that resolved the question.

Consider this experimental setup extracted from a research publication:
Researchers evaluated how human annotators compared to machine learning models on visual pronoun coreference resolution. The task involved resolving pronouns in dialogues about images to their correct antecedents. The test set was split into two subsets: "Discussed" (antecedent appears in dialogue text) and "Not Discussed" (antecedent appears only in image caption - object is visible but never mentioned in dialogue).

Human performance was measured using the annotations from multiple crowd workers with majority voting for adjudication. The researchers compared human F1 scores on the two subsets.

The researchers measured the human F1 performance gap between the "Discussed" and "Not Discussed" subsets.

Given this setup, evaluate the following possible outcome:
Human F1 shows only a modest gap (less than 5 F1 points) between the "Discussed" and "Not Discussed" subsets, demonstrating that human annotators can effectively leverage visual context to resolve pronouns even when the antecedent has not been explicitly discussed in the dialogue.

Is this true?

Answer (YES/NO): YES